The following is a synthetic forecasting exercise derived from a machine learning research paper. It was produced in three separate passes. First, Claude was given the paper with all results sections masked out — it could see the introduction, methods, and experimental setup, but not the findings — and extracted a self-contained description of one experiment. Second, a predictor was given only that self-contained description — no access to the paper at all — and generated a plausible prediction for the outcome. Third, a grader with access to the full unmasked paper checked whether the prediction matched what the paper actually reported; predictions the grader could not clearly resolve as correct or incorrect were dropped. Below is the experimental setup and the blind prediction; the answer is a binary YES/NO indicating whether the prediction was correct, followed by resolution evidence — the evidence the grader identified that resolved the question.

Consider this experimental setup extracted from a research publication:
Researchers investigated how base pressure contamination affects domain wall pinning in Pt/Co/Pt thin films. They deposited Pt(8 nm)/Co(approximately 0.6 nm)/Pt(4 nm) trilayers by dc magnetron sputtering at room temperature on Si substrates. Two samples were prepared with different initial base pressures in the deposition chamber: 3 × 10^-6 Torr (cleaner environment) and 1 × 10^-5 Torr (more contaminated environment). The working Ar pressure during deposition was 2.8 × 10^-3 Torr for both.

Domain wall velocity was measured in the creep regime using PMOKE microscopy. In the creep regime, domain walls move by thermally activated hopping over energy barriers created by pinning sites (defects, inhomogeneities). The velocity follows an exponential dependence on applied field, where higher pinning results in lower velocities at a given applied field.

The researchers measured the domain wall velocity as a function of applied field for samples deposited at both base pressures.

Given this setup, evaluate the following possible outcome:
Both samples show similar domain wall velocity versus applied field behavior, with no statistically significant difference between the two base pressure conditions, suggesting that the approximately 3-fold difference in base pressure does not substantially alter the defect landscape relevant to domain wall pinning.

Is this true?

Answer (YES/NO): NO